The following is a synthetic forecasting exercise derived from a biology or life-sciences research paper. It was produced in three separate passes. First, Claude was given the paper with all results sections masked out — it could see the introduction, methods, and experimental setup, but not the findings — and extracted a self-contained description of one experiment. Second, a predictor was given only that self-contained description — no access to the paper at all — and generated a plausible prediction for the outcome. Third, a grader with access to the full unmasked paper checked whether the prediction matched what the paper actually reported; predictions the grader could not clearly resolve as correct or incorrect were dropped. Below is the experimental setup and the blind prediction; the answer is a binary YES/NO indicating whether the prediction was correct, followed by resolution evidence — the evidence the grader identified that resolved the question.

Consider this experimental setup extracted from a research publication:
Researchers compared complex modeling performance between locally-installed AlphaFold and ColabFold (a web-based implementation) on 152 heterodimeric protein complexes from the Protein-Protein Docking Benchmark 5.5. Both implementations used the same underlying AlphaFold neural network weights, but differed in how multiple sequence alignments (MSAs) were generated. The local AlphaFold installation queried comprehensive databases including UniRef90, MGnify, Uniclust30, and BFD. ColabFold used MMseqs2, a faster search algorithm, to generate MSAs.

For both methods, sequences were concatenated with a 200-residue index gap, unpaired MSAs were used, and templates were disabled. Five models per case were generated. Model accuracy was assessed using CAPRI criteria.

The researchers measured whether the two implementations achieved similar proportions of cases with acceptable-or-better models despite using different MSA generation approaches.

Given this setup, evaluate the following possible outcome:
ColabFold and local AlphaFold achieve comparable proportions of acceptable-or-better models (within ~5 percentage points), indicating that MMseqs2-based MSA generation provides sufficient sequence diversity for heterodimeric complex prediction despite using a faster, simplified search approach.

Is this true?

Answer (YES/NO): YES